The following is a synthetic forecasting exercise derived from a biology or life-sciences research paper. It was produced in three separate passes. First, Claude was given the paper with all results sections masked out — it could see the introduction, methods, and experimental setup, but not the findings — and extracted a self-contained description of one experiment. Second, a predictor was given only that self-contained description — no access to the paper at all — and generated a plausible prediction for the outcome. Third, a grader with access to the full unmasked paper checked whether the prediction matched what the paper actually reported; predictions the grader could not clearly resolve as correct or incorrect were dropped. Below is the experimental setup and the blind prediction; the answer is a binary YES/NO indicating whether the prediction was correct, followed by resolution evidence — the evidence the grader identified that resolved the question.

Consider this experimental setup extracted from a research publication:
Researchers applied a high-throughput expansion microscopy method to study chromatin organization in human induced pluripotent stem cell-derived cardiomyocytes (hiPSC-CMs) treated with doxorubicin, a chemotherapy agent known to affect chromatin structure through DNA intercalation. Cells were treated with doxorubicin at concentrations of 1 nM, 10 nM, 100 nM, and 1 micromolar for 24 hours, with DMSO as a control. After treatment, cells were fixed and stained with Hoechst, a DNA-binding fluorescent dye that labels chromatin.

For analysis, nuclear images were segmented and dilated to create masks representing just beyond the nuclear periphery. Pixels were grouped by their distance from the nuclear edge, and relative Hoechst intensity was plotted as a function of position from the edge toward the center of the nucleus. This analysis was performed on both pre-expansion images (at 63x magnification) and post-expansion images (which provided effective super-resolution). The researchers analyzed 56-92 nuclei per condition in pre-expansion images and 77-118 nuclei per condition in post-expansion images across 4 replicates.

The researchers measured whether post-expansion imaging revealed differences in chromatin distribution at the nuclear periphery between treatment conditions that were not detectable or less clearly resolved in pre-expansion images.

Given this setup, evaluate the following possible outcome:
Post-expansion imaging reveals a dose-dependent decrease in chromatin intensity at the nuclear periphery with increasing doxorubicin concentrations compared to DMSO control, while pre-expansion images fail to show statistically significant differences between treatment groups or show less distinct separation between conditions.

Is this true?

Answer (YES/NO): NO